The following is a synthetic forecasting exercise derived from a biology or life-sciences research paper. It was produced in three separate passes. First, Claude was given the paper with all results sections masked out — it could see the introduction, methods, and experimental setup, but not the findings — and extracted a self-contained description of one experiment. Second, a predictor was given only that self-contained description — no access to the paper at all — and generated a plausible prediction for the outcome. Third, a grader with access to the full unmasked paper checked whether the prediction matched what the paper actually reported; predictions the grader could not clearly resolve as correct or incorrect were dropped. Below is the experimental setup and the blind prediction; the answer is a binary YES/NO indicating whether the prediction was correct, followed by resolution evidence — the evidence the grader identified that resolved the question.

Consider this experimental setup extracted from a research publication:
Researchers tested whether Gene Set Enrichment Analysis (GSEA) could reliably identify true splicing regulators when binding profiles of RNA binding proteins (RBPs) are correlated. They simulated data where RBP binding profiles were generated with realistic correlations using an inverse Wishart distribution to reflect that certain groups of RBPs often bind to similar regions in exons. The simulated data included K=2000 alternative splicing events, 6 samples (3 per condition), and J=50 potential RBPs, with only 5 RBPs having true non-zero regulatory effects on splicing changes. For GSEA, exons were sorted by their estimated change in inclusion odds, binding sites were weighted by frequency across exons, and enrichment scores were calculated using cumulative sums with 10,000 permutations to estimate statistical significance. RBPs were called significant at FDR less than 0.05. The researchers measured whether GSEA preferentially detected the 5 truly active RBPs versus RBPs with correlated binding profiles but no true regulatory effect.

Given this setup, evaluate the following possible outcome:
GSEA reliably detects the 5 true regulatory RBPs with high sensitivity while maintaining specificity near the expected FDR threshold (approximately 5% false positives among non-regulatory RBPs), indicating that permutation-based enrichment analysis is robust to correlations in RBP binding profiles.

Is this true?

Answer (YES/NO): NO